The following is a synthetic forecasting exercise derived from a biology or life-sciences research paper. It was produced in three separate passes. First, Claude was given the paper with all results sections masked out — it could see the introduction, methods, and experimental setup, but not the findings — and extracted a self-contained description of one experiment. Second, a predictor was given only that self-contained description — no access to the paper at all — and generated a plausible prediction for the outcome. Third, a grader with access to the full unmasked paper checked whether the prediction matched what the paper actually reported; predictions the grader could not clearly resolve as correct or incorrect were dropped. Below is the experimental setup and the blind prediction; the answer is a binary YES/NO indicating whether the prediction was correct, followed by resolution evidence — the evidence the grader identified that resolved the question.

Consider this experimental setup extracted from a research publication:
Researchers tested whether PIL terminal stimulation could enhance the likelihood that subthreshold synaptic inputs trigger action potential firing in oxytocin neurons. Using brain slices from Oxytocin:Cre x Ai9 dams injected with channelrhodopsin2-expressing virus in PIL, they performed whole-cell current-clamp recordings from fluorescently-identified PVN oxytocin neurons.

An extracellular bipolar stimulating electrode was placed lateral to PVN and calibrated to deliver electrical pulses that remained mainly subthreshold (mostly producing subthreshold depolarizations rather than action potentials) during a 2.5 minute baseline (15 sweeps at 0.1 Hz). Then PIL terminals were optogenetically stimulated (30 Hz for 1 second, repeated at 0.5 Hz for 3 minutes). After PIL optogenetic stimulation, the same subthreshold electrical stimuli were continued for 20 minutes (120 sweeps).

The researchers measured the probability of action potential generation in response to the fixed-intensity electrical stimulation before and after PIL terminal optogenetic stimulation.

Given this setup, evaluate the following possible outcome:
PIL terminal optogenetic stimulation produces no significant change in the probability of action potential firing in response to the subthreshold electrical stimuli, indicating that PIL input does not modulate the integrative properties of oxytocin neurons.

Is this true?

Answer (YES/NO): NO